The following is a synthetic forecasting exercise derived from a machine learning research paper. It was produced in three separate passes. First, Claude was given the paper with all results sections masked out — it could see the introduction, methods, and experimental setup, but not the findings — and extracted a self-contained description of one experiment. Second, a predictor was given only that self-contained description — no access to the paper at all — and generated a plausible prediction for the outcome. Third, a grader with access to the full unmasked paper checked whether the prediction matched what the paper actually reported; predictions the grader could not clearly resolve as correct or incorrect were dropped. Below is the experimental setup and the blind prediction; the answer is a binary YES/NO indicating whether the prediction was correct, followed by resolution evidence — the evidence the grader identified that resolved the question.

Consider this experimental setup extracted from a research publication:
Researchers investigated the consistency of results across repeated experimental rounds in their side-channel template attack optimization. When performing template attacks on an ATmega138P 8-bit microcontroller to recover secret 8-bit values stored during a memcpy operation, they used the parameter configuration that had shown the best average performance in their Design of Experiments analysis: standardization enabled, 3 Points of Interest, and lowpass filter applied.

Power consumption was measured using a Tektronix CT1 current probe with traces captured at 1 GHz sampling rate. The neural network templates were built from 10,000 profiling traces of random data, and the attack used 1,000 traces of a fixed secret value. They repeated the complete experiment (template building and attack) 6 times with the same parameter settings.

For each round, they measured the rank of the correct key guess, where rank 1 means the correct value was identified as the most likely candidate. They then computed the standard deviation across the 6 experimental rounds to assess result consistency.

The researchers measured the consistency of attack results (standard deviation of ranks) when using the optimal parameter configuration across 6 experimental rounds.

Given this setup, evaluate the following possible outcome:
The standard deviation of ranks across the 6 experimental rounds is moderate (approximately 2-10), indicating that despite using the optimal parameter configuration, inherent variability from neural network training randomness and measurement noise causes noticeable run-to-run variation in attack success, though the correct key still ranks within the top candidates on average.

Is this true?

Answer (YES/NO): YES